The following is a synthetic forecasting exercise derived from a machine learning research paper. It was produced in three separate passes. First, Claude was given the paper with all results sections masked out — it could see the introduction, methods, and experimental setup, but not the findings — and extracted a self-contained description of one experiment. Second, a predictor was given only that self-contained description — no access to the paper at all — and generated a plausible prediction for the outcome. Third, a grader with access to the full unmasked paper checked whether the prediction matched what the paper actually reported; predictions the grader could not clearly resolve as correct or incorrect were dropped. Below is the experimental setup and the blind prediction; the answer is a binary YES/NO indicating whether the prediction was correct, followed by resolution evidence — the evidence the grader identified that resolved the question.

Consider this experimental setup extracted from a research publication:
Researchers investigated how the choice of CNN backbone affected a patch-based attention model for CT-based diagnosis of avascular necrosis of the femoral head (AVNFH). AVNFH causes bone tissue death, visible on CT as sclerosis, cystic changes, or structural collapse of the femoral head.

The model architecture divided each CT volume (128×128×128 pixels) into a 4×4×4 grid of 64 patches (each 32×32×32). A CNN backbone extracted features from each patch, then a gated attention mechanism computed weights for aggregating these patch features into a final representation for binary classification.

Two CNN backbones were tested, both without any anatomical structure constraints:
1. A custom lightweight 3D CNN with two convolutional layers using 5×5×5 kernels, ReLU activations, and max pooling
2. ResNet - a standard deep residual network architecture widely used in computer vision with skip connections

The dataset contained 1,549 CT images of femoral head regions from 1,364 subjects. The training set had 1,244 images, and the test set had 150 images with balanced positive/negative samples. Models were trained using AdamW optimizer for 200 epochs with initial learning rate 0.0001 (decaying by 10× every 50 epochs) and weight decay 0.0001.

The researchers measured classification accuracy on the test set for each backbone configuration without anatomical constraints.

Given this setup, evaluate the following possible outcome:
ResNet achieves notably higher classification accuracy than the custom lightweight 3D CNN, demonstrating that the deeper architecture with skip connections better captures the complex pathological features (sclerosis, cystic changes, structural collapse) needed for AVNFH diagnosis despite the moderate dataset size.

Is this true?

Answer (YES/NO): NO